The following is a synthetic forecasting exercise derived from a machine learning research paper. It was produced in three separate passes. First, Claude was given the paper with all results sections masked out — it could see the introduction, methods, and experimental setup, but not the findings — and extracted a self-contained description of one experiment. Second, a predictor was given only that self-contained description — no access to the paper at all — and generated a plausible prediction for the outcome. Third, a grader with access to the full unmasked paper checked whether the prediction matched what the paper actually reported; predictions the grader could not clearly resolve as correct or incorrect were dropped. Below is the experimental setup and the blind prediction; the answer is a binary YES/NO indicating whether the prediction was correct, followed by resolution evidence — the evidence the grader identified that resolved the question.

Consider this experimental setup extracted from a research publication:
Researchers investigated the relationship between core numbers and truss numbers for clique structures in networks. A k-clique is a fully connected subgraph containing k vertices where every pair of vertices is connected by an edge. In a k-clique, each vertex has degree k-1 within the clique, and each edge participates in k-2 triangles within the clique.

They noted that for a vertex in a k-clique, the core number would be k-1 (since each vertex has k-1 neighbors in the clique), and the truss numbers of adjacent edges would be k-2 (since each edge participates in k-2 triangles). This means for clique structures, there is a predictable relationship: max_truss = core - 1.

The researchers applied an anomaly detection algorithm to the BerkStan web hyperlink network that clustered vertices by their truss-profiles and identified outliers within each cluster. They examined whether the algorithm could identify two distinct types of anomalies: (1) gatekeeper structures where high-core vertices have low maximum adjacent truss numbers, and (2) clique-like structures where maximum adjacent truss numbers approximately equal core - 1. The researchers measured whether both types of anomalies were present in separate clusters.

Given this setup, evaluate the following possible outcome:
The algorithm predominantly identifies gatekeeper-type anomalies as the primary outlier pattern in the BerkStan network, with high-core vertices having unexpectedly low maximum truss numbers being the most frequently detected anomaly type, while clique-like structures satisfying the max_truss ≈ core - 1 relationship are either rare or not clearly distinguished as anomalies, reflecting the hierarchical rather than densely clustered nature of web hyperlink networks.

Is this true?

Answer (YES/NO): NO